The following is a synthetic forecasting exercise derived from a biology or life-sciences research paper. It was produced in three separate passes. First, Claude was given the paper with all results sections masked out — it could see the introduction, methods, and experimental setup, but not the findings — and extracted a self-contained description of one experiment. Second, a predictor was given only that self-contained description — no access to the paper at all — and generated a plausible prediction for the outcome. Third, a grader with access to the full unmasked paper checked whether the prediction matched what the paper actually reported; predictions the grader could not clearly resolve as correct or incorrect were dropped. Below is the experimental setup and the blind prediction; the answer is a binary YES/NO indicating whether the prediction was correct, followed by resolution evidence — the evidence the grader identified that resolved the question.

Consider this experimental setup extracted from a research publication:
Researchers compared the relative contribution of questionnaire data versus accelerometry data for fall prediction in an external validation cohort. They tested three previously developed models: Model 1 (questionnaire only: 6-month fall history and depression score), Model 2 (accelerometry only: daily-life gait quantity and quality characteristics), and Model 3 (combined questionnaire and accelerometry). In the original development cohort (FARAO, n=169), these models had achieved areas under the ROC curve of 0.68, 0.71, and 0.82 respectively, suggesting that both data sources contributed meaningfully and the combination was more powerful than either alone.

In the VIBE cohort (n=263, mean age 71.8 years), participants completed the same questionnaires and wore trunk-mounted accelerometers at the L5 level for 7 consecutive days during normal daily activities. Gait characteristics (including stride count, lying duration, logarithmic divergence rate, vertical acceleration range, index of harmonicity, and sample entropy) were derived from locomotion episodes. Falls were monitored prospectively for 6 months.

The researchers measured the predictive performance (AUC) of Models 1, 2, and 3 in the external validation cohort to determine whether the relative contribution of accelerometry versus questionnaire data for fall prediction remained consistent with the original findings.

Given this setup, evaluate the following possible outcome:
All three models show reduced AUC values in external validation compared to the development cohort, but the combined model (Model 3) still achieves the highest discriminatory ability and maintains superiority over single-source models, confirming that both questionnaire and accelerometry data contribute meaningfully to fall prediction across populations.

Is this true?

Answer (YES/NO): NO